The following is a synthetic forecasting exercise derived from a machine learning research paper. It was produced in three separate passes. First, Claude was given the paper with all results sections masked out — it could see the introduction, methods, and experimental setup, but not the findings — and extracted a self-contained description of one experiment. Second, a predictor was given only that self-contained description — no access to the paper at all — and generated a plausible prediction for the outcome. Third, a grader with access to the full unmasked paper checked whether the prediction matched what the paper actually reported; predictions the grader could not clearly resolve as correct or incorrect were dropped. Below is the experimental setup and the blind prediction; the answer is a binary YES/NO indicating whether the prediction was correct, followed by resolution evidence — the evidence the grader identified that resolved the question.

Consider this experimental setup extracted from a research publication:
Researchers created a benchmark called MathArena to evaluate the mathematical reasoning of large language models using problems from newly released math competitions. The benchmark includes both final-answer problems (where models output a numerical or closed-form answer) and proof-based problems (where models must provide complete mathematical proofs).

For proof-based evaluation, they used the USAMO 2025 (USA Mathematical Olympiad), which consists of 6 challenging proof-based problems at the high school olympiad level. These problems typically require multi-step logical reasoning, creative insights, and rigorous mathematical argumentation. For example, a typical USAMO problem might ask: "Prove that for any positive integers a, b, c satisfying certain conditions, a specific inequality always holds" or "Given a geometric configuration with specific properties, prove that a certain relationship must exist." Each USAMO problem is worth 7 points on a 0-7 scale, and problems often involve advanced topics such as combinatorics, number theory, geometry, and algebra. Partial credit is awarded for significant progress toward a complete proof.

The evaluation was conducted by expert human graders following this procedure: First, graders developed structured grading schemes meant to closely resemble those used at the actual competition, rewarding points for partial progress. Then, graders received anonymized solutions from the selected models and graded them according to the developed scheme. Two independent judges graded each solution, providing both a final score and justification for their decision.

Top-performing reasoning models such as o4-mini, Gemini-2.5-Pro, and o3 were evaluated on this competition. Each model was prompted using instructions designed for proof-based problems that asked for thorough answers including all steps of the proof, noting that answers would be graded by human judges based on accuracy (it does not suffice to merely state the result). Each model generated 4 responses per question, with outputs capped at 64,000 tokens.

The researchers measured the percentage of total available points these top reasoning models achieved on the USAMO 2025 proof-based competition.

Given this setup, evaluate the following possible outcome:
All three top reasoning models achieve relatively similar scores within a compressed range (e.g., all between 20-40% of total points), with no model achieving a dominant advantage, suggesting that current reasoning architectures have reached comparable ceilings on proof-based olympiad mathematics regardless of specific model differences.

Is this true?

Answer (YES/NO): NO